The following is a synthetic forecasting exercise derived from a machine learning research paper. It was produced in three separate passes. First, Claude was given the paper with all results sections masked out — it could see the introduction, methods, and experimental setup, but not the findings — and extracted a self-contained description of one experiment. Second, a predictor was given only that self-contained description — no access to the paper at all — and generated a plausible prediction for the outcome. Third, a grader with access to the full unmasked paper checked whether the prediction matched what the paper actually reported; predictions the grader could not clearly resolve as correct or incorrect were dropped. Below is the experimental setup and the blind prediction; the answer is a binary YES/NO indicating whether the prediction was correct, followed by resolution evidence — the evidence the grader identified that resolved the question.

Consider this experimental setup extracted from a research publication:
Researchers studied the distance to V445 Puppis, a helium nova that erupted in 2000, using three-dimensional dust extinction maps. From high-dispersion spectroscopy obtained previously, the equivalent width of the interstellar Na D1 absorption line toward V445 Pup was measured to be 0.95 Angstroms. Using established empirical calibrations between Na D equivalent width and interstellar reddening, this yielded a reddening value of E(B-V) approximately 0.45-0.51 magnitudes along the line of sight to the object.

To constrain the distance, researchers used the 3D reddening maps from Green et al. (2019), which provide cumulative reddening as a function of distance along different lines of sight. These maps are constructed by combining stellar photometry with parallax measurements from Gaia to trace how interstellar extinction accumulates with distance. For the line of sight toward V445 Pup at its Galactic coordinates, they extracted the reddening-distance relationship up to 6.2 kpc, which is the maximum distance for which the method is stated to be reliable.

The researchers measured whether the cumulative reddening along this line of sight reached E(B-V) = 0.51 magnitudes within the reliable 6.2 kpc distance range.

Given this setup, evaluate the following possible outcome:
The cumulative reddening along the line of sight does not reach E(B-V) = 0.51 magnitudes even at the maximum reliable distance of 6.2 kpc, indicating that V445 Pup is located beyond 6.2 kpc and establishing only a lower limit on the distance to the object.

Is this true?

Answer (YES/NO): YES